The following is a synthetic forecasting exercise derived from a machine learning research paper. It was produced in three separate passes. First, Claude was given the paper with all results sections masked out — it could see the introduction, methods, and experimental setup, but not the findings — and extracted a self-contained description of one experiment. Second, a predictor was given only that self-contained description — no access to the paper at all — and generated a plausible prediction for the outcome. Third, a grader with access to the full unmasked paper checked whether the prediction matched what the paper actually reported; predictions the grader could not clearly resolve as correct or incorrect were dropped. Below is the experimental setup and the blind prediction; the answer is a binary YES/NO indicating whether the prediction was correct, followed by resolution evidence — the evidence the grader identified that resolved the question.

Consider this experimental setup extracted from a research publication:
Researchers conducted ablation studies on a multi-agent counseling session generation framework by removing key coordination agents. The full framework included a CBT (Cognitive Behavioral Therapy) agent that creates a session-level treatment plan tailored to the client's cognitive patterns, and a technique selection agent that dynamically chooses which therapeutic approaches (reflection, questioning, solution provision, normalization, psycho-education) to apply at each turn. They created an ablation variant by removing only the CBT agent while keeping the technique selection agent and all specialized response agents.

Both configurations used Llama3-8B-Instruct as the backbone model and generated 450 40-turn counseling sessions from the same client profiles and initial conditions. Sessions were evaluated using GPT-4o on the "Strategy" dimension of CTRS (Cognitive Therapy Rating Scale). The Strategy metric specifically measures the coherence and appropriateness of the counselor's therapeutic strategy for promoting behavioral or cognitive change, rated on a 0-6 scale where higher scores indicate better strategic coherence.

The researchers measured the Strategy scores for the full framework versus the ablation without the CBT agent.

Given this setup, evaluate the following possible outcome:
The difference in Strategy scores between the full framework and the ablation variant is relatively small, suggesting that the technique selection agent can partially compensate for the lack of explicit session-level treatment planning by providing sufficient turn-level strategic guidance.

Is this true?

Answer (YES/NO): YES